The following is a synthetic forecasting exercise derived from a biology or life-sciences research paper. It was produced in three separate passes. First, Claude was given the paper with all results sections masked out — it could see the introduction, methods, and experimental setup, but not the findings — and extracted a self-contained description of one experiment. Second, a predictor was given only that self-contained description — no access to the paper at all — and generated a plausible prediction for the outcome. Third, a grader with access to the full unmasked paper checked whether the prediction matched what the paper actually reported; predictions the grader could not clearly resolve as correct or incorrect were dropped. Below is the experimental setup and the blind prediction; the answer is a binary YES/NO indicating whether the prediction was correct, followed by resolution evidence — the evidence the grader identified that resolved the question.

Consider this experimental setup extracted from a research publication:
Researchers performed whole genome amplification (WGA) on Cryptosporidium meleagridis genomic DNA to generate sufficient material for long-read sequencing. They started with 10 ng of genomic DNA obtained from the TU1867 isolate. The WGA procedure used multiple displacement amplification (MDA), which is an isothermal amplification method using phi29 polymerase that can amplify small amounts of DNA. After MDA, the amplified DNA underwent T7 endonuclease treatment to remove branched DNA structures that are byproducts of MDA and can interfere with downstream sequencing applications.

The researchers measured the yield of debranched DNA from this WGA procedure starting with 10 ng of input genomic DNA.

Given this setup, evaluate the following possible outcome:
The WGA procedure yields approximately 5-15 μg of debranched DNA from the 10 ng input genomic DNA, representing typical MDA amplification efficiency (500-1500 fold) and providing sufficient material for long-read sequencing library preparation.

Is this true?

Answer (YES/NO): NO